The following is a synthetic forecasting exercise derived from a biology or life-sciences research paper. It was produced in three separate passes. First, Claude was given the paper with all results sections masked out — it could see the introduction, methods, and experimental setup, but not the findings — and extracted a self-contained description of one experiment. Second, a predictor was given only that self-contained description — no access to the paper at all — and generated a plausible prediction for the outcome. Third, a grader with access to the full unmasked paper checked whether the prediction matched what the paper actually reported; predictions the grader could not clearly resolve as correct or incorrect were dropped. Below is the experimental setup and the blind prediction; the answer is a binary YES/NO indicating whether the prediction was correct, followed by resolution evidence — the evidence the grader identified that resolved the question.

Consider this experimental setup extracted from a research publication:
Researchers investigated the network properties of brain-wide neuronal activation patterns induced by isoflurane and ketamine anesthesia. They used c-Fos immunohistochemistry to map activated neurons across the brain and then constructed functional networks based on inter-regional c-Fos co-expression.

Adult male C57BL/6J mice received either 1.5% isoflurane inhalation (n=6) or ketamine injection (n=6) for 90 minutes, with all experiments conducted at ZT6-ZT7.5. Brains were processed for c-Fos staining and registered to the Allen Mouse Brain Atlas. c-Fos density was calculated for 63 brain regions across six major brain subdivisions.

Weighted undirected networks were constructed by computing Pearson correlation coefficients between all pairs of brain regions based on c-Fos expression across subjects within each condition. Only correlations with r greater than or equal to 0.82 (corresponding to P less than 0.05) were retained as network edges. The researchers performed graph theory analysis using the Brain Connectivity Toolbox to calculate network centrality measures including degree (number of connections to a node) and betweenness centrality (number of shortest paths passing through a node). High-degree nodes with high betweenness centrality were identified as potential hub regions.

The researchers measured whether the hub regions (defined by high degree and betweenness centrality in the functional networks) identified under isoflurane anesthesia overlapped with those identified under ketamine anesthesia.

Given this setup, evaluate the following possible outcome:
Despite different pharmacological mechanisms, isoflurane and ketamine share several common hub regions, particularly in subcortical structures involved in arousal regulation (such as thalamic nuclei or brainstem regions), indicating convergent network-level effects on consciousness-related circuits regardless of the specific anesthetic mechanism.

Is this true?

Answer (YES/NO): NO